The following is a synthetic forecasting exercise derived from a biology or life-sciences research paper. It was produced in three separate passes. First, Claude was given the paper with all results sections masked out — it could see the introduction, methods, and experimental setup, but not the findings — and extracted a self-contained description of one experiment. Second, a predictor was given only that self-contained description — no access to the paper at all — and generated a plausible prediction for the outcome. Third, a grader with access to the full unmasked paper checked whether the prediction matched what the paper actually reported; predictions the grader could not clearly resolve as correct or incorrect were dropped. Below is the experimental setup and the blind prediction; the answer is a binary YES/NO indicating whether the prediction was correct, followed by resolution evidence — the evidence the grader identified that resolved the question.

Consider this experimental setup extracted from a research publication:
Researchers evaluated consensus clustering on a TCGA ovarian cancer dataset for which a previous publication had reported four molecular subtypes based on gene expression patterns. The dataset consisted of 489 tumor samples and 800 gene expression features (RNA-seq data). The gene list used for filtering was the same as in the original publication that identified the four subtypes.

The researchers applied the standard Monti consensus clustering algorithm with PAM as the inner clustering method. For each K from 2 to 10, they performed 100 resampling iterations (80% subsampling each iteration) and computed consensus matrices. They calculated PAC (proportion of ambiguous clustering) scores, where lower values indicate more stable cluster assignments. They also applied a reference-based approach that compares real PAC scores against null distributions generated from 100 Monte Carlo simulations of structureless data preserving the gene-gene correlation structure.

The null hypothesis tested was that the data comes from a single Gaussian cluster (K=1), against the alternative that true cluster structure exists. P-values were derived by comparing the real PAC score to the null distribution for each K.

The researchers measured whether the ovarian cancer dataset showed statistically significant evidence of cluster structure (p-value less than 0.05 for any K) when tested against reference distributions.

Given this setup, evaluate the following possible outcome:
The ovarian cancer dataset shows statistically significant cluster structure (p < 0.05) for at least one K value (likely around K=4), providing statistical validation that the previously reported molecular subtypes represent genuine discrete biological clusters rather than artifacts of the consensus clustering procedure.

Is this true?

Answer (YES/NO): YES